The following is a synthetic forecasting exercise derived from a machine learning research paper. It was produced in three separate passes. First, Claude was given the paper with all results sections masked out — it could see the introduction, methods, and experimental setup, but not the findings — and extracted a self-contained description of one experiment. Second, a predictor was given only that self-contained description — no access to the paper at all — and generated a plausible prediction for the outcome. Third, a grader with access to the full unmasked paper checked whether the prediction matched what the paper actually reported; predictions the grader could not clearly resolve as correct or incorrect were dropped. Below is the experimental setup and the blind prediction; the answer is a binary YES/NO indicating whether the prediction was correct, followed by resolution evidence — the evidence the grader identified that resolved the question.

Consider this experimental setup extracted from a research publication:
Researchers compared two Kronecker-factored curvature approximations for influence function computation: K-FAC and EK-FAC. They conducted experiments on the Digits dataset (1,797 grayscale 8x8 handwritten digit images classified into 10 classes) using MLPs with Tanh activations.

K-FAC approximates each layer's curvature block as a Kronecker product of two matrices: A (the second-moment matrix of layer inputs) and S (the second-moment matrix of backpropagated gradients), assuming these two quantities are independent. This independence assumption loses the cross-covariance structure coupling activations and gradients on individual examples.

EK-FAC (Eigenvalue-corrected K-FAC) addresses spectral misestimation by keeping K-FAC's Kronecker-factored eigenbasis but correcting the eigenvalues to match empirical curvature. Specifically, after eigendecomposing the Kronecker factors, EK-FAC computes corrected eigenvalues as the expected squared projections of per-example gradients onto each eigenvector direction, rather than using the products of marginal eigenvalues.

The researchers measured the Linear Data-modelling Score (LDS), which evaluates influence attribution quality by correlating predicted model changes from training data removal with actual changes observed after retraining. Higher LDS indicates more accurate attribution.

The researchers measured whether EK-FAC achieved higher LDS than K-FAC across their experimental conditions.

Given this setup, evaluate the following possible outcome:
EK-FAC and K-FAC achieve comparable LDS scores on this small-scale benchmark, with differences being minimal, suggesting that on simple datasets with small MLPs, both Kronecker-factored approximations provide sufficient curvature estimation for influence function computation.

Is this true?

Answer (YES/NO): NO